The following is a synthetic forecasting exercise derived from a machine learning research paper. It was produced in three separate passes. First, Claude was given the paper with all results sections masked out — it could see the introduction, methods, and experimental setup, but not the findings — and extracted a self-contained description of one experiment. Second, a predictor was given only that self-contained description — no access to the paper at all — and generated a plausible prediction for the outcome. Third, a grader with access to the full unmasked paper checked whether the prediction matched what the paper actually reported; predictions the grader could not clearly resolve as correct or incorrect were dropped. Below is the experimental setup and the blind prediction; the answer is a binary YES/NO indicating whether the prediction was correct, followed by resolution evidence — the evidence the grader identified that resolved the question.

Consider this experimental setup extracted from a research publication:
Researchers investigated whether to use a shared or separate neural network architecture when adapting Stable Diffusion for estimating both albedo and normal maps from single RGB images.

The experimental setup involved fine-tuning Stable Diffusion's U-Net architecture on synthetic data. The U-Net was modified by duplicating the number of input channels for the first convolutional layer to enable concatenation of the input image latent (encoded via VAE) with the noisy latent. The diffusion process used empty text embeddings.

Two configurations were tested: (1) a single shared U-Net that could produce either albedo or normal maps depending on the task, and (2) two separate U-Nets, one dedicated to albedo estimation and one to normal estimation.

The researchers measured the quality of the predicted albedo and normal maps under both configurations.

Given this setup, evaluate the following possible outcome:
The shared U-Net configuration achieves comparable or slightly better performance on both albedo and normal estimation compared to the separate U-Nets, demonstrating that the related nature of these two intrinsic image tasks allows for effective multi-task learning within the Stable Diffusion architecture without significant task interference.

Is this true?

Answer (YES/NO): NO